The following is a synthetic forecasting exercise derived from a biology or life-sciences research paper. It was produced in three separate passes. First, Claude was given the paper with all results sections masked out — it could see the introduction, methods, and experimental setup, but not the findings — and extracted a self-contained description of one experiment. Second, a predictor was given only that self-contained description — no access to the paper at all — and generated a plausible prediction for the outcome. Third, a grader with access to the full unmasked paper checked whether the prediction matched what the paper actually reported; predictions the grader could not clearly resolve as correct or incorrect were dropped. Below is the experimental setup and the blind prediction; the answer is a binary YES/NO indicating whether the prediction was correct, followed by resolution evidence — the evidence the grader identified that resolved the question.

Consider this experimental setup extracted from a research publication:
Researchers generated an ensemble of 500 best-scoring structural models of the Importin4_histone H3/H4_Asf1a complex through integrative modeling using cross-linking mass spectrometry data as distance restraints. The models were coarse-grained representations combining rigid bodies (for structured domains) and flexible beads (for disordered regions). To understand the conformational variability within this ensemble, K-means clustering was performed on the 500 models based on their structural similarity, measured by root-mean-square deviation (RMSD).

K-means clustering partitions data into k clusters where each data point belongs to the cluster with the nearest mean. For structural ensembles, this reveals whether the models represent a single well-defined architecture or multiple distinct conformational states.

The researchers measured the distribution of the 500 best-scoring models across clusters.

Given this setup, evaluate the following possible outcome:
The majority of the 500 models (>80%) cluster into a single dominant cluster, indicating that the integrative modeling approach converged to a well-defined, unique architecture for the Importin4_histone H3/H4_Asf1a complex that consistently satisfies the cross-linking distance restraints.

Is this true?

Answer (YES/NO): NO